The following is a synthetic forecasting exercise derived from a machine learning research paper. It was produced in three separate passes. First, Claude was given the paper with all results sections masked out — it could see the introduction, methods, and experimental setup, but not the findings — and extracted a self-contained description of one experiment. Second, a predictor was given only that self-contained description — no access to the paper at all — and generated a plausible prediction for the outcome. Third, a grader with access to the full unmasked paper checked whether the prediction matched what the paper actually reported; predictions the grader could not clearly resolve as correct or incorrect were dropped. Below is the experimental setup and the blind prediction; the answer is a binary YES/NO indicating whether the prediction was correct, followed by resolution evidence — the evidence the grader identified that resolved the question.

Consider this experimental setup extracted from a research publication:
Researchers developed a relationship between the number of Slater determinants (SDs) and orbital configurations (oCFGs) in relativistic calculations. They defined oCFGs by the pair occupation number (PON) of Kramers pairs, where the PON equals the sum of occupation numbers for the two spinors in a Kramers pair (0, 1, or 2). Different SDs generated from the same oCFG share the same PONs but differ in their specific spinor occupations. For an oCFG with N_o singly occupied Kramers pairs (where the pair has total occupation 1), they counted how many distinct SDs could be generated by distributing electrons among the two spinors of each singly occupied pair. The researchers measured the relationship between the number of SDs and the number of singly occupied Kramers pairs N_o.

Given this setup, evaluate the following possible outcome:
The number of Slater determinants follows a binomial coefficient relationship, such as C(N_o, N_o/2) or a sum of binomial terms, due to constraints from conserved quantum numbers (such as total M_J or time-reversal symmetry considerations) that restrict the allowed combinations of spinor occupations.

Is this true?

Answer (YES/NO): NO